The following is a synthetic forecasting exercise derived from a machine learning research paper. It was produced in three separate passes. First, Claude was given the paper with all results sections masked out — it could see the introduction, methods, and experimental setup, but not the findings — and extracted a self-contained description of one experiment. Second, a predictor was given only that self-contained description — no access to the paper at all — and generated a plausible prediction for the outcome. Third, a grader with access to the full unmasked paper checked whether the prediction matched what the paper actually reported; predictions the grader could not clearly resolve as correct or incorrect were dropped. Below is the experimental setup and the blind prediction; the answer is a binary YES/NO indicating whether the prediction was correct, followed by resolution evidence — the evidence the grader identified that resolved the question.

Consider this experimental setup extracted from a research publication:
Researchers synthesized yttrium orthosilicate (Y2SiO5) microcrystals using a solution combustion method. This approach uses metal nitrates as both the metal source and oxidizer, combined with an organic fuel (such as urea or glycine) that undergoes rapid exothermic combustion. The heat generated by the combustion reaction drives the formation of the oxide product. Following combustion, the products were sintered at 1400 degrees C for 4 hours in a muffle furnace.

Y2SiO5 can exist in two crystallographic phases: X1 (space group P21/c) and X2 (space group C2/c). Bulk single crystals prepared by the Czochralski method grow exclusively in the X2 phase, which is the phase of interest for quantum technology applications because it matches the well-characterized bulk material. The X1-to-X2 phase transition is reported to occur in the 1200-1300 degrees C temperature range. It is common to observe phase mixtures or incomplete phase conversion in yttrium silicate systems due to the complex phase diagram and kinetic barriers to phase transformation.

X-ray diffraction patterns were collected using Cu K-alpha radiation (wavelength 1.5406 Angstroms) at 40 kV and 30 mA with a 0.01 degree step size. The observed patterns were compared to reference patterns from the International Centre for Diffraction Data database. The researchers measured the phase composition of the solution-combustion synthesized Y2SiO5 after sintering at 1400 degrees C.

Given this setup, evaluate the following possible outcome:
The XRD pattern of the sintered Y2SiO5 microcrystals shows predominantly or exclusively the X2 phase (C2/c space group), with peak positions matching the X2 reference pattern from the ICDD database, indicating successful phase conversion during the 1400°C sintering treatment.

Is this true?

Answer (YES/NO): NO